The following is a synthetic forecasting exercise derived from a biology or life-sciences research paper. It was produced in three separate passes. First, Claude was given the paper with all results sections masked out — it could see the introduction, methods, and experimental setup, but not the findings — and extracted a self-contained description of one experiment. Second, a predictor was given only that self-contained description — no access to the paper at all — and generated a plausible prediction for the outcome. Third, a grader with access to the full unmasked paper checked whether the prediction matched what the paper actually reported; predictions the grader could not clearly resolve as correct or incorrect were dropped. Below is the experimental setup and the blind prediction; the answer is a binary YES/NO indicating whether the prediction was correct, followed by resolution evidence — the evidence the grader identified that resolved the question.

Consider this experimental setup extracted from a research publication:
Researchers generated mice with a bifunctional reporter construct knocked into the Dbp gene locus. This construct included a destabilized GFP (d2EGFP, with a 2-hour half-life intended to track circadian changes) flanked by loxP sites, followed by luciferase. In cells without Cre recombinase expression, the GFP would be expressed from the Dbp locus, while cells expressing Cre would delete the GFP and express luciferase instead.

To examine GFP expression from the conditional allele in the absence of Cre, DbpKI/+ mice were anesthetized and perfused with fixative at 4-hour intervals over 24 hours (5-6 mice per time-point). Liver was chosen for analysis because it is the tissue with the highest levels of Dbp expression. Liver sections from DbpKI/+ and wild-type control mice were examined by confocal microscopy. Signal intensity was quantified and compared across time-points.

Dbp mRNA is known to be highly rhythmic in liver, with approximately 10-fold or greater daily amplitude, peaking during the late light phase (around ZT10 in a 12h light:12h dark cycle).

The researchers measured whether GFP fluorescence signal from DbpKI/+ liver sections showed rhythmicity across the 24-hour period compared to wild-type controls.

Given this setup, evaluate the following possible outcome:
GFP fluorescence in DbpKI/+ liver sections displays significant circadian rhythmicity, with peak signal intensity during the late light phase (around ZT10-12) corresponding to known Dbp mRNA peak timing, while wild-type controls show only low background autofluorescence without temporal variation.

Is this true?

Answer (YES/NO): NO